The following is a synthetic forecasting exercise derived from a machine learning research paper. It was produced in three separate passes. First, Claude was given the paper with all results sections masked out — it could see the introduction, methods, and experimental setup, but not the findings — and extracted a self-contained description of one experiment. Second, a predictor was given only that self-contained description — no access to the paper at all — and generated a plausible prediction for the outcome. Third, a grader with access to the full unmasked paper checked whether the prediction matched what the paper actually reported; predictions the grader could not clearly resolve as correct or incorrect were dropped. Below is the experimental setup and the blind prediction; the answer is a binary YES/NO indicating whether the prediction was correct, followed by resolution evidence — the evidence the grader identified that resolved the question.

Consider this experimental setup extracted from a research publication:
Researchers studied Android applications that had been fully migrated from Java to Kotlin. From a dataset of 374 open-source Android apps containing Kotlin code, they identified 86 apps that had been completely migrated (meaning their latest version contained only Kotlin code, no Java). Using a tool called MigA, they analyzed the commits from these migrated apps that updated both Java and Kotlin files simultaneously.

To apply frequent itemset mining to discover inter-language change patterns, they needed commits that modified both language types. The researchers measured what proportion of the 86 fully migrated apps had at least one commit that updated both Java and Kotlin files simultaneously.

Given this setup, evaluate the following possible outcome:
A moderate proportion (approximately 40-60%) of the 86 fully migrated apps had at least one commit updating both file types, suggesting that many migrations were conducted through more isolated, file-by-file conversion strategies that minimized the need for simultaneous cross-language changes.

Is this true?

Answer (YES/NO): NO